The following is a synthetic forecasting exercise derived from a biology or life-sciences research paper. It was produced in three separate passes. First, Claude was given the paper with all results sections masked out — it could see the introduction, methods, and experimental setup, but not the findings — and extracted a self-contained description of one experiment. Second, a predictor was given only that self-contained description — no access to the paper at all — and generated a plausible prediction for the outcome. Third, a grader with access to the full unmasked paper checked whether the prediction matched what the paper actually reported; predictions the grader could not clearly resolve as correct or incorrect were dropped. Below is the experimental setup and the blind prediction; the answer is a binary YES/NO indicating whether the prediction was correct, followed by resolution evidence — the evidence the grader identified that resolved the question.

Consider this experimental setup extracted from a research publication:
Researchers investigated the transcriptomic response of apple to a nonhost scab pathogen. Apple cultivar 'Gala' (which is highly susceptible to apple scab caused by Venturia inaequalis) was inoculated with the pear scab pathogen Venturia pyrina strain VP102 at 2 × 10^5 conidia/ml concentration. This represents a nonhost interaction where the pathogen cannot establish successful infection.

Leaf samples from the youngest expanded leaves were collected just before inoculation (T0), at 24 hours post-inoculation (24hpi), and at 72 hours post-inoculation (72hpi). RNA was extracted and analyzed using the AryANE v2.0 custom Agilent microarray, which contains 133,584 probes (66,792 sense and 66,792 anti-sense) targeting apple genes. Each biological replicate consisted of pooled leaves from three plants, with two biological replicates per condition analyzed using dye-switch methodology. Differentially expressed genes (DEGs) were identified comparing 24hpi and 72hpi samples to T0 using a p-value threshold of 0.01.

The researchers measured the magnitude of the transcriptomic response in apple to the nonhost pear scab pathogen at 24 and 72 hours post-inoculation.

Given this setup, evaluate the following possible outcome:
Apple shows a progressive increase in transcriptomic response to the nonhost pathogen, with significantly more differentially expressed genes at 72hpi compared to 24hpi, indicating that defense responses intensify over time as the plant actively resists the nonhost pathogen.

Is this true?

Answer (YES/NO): NO